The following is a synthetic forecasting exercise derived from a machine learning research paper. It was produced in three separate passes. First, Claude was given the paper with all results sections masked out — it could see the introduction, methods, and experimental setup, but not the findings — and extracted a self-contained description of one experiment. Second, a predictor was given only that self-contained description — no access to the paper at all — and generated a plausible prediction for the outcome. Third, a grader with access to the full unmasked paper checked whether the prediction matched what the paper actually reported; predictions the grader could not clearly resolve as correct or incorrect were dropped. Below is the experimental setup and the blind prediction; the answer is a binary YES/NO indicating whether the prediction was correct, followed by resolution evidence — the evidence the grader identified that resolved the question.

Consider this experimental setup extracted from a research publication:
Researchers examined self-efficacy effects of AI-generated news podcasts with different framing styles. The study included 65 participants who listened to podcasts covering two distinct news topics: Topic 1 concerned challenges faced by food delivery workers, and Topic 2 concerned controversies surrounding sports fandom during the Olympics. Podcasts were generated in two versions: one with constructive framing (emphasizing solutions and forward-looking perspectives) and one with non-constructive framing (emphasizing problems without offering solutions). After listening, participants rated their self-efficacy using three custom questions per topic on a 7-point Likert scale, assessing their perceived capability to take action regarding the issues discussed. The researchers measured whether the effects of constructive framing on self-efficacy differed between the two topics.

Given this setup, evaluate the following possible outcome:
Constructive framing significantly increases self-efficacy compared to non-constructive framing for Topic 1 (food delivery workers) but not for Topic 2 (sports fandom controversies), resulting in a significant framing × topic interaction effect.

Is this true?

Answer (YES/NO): NO